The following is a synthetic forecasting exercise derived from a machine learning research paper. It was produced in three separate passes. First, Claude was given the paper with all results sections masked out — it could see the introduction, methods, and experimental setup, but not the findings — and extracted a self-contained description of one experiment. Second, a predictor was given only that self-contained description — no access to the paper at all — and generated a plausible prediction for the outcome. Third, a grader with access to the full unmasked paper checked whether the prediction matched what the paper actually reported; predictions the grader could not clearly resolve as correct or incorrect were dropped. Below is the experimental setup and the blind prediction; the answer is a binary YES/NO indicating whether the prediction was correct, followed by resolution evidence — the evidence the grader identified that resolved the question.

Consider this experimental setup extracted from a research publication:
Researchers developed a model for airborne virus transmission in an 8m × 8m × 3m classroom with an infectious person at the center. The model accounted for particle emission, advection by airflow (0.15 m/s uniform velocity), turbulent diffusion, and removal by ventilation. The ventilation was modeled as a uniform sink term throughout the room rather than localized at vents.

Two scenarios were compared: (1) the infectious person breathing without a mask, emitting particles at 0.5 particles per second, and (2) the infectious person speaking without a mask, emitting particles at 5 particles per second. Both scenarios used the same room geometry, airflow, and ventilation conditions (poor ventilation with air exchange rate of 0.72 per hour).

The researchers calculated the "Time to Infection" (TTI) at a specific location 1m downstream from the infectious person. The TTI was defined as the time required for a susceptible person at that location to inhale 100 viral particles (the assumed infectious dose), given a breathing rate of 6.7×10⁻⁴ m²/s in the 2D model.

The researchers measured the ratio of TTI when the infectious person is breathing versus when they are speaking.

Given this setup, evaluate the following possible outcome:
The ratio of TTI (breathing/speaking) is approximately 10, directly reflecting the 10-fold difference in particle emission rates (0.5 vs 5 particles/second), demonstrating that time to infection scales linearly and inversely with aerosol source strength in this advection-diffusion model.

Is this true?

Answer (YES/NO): NO